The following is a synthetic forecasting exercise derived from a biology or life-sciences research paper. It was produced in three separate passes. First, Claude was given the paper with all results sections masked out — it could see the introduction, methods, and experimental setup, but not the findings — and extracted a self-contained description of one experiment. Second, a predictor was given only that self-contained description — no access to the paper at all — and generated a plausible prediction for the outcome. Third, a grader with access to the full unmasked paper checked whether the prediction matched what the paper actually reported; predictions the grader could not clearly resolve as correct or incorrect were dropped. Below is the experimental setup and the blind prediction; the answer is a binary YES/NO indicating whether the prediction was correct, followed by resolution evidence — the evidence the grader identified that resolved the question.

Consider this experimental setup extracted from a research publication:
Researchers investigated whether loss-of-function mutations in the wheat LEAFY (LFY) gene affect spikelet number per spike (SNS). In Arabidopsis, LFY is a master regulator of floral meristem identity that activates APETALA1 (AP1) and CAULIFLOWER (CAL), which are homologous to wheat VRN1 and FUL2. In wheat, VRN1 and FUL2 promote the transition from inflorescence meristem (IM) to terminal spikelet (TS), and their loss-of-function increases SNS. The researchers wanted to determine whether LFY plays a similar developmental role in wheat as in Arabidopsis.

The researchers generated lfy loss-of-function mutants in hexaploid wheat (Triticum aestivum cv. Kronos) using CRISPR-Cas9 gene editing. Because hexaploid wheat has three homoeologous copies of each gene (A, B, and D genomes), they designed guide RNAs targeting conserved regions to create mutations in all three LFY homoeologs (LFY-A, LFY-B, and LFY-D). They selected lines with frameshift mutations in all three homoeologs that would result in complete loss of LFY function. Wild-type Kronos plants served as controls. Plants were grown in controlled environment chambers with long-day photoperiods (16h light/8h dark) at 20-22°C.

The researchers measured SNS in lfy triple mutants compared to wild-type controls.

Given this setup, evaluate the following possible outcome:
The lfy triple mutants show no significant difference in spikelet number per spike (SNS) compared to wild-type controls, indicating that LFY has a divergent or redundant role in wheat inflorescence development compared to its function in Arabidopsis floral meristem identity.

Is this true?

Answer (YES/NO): NO